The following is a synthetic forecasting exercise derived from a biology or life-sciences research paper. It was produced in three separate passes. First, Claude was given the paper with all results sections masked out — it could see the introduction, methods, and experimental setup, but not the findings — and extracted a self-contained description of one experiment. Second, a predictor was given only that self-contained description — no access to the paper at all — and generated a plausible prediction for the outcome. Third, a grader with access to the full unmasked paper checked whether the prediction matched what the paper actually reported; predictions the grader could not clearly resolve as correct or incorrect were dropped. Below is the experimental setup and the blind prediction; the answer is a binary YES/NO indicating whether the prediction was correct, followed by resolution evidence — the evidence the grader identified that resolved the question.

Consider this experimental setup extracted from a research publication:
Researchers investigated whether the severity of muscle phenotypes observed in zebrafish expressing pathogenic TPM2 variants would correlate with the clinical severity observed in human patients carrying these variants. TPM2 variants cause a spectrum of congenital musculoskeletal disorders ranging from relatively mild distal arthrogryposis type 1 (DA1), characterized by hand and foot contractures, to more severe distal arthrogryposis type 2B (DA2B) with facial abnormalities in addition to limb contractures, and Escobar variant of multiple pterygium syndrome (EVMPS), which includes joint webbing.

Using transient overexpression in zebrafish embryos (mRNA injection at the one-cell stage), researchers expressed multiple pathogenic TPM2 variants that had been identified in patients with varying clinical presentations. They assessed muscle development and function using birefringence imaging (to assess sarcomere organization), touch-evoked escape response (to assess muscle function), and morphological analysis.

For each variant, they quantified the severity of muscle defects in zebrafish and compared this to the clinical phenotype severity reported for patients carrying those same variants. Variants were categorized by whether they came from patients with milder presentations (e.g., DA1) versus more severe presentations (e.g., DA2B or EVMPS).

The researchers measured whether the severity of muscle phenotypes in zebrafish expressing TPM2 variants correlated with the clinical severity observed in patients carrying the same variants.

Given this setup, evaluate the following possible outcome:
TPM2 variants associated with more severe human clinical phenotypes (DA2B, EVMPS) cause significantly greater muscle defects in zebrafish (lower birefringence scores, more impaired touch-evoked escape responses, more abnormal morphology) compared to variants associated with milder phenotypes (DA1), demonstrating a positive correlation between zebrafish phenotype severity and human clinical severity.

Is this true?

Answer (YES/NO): NO